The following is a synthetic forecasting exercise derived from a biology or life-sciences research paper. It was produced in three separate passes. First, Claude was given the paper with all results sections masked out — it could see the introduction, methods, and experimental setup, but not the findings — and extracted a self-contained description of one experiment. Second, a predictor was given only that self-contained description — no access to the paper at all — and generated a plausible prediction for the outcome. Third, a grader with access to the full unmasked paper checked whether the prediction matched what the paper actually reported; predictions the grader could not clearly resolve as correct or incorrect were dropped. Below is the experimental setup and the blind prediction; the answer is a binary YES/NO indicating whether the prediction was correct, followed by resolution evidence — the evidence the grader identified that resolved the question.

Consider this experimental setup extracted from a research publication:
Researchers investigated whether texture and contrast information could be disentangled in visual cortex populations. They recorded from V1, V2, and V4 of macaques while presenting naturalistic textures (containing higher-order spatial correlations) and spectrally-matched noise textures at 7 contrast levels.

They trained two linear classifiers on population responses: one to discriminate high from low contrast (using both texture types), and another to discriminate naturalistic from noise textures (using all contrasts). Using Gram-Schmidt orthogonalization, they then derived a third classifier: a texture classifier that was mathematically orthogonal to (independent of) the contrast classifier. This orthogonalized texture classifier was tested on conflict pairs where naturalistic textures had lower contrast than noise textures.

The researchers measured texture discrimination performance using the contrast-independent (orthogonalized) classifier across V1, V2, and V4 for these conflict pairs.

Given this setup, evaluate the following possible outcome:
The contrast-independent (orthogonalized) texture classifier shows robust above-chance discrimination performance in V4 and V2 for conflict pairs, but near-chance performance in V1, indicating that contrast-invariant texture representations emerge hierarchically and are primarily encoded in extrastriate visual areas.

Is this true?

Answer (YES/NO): NO